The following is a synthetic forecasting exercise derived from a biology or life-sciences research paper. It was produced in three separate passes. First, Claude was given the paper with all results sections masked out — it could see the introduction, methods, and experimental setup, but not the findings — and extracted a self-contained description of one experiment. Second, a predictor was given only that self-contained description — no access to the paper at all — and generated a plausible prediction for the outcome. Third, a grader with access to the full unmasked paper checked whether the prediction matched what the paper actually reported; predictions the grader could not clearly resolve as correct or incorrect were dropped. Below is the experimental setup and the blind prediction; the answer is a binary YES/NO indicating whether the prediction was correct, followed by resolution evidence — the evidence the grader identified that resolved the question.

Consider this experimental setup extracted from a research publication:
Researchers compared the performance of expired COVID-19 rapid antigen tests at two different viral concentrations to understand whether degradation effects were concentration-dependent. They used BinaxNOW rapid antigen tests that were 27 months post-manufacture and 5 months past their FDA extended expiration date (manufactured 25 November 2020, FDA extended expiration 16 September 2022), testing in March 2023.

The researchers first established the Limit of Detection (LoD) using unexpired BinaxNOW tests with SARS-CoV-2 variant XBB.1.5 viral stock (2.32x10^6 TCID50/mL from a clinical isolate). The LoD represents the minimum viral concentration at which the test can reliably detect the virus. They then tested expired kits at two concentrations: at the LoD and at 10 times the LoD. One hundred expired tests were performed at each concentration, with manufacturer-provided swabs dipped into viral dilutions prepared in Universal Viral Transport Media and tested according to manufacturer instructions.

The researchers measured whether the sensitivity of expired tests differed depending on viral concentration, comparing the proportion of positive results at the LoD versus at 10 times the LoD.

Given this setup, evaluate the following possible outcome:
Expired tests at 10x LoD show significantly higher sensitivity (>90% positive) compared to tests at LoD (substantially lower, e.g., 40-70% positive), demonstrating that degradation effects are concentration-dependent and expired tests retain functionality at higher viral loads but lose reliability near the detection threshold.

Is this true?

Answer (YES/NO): NO